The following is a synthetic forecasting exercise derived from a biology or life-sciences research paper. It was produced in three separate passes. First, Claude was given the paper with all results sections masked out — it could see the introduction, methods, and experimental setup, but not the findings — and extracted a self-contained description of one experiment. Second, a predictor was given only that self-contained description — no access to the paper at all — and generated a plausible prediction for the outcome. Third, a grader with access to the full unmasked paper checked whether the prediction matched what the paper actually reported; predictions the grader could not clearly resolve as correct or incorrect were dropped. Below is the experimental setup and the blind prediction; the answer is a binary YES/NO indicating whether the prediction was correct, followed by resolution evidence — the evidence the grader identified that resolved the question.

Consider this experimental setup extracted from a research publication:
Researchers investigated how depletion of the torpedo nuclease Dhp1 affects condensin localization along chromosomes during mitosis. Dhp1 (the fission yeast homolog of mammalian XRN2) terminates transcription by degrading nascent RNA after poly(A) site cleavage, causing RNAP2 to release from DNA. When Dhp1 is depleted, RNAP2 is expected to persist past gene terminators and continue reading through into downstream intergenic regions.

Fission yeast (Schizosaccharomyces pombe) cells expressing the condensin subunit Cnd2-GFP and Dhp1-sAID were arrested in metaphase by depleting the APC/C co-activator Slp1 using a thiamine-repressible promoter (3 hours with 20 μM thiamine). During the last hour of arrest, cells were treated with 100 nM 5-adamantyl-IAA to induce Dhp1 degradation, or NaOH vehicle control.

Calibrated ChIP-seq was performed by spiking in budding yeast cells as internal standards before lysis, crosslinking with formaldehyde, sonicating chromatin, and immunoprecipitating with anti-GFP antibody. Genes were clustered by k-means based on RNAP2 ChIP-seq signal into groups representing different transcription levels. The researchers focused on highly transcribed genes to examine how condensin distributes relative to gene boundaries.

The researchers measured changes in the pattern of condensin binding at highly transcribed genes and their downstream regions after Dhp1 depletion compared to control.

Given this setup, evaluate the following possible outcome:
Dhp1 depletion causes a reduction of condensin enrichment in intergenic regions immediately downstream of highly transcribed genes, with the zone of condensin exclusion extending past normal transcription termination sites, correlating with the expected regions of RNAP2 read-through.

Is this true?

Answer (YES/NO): NO